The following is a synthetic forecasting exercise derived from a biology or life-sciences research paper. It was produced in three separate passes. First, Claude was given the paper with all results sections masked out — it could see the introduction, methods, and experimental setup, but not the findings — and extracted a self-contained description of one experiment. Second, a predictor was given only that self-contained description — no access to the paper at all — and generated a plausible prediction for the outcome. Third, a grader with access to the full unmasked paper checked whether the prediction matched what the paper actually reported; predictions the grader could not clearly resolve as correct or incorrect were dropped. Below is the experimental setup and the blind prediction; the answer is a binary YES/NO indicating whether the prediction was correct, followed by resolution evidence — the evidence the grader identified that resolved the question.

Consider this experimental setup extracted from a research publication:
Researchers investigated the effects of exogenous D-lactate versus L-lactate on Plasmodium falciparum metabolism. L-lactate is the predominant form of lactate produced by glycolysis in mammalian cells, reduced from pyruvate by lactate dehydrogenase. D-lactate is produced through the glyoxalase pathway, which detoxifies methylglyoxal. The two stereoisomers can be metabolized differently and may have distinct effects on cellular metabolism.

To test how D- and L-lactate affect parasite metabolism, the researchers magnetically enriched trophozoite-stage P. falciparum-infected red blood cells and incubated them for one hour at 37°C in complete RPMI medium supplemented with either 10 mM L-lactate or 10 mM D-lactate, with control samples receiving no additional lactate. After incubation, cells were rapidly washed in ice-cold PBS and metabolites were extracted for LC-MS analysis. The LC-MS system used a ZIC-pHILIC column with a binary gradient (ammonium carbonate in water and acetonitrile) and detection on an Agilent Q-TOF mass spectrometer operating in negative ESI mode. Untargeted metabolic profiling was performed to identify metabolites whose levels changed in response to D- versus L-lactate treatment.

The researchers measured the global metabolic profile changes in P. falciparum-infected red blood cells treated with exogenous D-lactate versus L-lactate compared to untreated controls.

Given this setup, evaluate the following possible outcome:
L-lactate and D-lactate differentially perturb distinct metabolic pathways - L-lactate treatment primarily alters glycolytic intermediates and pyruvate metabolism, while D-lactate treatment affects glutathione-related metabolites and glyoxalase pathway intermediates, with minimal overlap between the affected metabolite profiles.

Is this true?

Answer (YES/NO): NO